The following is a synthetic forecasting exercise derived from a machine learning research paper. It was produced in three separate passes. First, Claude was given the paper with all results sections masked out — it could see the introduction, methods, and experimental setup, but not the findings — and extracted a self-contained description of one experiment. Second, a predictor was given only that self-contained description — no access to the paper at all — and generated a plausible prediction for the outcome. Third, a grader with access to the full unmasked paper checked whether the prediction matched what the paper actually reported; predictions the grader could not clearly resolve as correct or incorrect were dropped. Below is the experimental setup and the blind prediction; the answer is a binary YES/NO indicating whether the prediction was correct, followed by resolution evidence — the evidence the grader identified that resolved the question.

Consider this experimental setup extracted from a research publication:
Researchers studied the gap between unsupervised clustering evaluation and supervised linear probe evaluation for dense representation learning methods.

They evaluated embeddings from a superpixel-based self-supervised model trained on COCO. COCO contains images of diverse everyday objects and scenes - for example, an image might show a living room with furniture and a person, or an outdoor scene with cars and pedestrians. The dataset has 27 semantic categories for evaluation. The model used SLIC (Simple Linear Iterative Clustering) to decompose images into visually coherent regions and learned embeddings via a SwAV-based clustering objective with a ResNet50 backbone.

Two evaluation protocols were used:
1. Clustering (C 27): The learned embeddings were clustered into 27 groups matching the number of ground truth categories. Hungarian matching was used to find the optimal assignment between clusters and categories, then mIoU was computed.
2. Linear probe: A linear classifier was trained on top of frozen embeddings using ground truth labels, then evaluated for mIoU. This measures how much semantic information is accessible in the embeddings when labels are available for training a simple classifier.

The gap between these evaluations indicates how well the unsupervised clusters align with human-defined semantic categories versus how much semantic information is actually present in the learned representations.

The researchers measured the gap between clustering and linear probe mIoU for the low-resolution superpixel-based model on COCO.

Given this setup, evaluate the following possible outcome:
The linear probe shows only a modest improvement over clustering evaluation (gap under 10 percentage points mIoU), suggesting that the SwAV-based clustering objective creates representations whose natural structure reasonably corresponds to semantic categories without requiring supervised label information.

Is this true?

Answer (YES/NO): NO